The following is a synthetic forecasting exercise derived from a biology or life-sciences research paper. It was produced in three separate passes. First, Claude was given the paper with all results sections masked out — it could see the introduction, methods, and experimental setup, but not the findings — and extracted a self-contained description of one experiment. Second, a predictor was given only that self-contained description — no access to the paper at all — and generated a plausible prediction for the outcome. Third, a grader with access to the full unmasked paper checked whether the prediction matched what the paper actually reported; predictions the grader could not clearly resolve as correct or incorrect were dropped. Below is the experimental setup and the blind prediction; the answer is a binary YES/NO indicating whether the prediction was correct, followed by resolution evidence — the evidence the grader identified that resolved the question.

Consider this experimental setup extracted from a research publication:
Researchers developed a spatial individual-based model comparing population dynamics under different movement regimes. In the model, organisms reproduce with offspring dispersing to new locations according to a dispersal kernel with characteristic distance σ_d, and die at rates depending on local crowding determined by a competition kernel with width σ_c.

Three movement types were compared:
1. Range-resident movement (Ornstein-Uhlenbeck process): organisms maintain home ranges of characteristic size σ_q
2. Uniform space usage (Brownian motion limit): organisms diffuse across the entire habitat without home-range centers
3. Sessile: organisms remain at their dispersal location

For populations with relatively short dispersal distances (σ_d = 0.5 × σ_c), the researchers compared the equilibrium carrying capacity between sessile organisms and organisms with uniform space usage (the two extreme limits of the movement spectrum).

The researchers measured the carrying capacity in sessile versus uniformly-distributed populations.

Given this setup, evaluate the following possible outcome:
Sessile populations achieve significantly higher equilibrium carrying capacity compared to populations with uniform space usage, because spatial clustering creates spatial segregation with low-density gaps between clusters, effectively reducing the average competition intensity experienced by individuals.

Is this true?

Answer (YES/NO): NO